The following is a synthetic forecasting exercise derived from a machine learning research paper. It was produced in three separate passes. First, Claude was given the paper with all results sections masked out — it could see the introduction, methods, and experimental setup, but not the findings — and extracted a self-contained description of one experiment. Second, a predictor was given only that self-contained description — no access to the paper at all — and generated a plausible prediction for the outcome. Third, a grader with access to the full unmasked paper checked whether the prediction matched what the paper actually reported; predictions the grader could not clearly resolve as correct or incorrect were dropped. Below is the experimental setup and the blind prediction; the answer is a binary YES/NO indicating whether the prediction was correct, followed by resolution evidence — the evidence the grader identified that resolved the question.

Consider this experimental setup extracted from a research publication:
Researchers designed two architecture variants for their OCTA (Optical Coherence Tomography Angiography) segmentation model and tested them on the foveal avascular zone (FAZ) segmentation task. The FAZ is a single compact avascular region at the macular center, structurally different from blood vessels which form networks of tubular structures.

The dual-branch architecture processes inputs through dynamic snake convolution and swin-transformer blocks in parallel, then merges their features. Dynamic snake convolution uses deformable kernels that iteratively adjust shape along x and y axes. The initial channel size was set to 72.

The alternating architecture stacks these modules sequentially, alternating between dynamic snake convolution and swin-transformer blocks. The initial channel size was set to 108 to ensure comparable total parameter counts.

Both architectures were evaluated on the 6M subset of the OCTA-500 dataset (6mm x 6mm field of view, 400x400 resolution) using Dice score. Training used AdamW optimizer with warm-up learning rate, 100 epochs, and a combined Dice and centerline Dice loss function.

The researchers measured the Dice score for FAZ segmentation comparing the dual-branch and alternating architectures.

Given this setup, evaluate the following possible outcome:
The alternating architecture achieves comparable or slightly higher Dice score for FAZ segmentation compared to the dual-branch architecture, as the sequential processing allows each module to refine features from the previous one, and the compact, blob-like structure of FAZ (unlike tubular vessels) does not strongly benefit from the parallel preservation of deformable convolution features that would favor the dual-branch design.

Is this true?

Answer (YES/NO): NO